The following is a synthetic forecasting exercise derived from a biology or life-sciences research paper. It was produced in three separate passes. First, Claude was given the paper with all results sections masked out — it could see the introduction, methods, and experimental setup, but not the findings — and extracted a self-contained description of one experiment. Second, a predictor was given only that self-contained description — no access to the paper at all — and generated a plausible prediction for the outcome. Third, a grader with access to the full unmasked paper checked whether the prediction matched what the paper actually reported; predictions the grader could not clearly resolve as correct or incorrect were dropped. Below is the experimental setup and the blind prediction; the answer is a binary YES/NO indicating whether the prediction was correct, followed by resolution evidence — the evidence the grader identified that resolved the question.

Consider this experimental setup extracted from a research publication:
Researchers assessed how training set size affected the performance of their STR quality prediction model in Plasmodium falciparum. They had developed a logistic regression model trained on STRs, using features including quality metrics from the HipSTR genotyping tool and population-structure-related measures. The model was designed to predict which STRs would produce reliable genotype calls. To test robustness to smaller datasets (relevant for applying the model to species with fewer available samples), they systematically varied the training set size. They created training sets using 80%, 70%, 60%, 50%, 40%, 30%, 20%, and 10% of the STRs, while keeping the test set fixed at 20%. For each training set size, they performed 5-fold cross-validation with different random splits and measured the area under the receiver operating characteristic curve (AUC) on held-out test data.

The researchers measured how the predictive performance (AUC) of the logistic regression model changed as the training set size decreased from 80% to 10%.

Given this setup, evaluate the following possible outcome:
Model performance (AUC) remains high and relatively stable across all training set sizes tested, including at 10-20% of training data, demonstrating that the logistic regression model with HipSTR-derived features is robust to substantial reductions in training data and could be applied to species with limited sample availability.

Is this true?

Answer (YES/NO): NO